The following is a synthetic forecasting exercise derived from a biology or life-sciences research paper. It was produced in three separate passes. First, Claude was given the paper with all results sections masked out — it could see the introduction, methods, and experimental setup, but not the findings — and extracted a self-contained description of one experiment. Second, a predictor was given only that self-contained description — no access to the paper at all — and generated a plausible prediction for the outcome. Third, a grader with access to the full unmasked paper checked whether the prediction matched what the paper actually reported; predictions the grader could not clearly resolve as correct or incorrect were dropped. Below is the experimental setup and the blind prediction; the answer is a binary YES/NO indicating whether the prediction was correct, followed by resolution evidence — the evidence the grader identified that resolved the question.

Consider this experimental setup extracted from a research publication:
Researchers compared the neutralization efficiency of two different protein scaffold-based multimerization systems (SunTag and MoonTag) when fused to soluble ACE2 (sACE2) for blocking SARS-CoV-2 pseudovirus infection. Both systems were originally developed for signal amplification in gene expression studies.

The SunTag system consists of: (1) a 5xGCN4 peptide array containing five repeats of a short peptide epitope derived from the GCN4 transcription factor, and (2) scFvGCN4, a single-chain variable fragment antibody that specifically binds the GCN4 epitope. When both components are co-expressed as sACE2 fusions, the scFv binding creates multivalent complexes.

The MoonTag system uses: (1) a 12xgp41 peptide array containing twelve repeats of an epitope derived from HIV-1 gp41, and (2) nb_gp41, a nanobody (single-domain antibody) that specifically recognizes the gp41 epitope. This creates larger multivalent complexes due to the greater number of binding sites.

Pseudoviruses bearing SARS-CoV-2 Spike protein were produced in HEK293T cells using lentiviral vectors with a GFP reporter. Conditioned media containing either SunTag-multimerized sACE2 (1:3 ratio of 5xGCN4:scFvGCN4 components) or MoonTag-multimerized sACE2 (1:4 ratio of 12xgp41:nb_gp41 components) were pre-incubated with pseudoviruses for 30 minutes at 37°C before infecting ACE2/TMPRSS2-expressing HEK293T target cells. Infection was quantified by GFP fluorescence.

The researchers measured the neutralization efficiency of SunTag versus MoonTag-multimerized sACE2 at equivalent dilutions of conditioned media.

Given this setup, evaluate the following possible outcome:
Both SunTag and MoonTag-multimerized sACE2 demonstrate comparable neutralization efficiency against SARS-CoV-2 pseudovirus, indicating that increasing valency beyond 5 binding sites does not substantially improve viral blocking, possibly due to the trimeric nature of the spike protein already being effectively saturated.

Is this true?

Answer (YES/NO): NO